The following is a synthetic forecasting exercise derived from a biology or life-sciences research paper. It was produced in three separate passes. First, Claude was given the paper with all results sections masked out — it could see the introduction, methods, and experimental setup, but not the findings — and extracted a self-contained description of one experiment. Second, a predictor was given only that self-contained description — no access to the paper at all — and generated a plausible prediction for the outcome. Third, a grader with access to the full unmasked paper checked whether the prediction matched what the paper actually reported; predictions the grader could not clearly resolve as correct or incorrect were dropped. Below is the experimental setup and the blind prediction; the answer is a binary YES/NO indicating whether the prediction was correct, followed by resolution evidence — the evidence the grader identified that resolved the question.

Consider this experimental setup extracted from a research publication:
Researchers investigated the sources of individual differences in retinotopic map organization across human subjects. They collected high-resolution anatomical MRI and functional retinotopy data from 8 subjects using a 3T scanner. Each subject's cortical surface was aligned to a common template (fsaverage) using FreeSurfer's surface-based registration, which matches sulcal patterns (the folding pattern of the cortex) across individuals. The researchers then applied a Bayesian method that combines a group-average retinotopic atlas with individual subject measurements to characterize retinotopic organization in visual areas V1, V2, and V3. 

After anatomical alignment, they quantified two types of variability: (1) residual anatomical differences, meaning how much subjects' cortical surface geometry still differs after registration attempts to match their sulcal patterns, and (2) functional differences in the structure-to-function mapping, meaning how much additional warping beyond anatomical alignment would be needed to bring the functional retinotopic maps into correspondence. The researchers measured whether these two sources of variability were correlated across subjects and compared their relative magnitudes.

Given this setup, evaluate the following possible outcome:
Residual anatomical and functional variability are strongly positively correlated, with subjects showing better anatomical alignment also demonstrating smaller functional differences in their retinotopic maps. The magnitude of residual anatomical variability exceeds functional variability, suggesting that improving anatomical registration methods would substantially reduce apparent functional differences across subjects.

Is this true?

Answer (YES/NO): NO